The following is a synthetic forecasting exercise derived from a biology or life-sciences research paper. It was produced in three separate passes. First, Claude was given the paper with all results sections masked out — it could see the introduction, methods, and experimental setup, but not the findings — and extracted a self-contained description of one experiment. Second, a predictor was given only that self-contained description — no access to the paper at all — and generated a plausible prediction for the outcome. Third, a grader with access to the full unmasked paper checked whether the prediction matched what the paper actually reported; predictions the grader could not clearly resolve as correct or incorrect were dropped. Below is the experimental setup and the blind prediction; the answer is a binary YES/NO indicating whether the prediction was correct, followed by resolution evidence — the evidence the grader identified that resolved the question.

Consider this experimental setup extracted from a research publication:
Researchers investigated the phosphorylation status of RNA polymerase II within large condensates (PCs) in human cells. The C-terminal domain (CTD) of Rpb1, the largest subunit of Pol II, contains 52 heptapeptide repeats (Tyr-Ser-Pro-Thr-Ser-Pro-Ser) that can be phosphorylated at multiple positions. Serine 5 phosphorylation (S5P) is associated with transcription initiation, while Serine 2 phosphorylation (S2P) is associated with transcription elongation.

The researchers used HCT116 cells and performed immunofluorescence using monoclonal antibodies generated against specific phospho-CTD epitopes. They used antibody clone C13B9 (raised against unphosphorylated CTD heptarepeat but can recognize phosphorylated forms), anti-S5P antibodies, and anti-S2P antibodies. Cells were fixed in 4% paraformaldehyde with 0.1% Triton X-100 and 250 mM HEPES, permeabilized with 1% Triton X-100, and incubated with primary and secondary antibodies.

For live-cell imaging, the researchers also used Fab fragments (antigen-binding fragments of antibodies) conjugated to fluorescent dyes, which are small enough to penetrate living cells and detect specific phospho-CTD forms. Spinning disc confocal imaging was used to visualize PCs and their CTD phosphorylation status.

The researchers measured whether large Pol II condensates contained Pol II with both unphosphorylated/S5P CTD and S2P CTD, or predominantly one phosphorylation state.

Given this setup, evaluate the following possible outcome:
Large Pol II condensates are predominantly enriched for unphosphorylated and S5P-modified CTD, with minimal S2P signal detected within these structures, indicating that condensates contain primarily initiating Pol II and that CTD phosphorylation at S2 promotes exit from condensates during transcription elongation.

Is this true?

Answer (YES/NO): YES